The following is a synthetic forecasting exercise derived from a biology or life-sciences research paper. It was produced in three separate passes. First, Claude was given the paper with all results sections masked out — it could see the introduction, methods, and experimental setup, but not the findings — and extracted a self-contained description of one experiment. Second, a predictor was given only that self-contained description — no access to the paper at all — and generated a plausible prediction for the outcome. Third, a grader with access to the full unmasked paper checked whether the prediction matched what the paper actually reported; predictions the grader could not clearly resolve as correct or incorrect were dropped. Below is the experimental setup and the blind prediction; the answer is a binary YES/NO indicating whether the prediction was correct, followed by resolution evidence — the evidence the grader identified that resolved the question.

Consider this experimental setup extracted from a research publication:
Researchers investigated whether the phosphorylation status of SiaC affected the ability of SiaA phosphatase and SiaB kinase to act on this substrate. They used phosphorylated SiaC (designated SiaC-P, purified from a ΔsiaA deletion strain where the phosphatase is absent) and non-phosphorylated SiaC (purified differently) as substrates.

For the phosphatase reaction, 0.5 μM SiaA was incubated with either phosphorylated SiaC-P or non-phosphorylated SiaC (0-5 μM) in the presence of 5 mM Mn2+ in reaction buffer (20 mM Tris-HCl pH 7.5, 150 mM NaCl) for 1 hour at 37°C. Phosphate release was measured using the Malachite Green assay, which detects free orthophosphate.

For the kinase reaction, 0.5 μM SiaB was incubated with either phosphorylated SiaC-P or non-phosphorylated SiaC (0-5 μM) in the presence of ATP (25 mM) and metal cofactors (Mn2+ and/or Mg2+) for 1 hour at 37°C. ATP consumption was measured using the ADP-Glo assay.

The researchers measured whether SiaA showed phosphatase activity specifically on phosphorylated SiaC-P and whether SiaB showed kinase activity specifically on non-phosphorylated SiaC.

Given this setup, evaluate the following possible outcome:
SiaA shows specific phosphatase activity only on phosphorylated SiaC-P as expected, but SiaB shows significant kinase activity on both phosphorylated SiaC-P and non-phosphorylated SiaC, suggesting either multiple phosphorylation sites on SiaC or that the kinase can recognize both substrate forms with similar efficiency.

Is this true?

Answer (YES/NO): NO